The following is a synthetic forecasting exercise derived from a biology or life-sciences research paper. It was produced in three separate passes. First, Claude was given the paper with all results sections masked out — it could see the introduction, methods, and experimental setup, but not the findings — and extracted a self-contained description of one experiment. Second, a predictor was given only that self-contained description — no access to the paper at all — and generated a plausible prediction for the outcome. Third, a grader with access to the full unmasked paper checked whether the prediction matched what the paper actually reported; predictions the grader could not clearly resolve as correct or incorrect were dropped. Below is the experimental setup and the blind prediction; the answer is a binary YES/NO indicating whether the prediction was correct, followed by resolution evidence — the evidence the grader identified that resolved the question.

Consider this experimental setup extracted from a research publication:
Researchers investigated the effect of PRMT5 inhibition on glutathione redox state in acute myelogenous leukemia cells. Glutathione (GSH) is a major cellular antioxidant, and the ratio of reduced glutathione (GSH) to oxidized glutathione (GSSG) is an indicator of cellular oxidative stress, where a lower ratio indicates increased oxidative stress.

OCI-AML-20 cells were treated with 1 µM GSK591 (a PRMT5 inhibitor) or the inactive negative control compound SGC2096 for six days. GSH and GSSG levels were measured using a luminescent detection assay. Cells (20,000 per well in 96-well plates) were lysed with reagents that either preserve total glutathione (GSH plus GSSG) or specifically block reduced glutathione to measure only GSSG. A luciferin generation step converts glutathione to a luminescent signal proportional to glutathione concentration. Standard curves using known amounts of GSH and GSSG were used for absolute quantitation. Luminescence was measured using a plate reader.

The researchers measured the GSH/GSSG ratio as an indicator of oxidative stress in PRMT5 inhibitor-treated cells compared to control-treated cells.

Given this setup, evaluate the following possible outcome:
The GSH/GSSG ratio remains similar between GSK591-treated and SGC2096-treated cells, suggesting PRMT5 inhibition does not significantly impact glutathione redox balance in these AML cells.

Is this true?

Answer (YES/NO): NO